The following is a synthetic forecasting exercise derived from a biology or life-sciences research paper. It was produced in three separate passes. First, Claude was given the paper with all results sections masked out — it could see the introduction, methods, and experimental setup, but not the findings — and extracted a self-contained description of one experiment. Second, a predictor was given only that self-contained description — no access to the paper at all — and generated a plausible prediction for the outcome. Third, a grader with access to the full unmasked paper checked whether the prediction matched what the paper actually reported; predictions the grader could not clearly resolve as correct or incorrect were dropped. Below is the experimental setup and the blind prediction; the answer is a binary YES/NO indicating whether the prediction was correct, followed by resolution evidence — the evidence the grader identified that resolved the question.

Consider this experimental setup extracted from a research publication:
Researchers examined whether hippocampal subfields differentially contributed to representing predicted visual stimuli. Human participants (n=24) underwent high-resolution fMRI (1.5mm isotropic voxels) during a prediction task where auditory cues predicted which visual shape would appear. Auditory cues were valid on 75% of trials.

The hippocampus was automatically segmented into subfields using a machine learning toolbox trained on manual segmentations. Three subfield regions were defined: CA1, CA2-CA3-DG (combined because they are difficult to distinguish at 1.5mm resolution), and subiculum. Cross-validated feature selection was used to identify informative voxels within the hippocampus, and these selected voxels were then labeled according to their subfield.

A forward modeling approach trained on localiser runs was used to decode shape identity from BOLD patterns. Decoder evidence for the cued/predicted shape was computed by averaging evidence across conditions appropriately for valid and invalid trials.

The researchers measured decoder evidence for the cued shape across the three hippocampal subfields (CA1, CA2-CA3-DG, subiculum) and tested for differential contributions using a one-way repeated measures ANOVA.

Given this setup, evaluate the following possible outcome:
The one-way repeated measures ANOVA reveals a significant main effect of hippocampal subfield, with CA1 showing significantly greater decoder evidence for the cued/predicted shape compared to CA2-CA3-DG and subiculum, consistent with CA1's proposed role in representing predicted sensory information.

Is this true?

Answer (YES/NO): NO